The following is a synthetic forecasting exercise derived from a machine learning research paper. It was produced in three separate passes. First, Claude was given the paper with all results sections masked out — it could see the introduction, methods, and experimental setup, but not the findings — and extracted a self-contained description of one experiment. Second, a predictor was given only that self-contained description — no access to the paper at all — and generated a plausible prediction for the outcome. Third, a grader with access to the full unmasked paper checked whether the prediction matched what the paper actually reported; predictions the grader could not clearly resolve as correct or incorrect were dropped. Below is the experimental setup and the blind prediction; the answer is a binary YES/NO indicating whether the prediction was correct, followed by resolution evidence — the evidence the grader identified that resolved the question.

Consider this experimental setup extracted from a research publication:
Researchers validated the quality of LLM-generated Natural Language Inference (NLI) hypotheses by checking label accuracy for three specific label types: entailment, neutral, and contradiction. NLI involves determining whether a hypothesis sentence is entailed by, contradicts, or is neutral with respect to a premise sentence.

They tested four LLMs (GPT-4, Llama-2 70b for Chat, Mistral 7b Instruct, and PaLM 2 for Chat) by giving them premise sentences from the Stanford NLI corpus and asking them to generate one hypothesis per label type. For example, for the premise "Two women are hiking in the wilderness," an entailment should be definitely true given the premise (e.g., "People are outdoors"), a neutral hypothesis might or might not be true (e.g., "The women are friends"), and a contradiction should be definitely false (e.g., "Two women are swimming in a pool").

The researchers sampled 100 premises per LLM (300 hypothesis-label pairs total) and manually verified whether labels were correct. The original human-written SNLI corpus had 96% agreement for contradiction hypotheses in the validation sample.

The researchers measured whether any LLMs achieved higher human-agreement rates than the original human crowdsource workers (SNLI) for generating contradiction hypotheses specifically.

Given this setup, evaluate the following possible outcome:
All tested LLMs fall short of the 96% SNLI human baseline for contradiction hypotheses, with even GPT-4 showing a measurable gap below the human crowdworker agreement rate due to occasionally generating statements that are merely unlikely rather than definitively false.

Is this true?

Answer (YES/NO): NO